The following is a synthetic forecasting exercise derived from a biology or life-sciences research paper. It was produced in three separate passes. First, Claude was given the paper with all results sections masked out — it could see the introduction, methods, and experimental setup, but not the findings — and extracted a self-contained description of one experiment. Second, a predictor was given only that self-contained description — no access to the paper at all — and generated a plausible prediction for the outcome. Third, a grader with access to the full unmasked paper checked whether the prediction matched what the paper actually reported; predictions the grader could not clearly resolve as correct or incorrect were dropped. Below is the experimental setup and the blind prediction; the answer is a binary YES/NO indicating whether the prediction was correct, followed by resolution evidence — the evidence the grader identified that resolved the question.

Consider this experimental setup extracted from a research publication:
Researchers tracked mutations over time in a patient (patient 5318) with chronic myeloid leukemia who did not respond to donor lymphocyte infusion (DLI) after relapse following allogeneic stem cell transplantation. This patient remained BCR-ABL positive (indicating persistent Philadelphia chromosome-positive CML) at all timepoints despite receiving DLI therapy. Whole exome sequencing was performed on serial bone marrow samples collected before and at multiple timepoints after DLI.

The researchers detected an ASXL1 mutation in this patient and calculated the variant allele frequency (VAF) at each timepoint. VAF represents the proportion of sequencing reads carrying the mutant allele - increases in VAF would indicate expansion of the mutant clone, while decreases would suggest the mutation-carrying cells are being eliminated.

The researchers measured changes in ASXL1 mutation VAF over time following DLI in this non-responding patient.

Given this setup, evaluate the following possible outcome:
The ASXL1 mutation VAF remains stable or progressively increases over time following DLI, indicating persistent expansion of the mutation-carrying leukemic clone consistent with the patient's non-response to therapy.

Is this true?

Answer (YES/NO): YES